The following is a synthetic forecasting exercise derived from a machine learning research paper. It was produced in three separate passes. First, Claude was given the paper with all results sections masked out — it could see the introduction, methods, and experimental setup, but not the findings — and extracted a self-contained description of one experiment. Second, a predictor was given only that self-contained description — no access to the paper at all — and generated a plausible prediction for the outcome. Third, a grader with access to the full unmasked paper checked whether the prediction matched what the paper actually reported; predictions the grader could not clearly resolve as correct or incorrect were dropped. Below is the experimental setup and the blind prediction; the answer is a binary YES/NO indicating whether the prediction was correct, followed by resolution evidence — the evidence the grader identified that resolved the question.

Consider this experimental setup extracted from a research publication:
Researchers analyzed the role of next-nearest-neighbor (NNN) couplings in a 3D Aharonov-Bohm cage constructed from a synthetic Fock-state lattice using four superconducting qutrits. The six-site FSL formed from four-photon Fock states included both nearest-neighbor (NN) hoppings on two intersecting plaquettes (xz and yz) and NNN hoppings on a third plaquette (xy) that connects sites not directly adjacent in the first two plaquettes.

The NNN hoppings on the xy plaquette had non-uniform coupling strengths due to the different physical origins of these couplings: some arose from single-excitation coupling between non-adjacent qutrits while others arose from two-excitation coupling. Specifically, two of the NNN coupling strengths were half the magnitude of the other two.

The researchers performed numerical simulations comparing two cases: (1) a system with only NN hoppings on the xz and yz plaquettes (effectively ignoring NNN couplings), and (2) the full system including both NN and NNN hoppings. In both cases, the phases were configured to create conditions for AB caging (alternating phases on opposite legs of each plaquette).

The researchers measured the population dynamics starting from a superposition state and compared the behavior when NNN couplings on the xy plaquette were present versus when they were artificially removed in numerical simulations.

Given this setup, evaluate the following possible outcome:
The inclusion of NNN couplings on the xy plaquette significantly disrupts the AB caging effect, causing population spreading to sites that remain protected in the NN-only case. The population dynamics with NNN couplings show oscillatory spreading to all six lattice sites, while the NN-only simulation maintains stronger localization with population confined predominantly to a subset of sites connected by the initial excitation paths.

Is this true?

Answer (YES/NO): NO